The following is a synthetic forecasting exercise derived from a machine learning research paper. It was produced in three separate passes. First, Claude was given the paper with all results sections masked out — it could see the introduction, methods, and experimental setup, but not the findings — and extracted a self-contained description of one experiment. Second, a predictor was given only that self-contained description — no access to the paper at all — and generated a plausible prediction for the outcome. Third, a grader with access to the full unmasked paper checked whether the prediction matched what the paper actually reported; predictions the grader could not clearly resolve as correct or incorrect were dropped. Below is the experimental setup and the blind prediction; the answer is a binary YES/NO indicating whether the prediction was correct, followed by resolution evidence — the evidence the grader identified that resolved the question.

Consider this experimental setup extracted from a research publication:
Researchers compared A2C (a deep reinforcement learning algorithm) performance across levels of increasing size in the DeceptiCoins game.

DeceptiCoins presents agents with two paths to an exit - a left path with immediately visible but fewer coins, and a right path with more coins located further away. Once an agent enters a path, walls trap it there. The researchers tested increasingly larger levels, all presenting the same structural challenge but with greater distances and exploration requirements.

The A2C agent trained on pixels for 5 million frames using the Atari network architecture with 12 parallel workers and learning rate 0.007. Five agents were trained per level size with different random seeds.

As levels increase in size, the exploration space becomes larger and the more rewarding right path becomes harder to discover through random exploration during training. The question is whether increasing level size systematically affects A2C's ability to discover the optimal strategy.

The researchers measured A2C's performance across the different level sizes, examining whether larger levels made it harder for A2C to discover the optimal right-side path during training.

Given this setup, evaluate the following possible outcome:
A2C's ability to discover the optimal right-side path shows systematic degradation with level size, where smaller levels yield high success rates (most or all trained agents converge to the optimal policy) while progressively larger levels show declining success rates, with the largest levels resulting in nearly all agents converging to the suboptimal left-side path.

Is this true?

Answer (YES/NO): YES